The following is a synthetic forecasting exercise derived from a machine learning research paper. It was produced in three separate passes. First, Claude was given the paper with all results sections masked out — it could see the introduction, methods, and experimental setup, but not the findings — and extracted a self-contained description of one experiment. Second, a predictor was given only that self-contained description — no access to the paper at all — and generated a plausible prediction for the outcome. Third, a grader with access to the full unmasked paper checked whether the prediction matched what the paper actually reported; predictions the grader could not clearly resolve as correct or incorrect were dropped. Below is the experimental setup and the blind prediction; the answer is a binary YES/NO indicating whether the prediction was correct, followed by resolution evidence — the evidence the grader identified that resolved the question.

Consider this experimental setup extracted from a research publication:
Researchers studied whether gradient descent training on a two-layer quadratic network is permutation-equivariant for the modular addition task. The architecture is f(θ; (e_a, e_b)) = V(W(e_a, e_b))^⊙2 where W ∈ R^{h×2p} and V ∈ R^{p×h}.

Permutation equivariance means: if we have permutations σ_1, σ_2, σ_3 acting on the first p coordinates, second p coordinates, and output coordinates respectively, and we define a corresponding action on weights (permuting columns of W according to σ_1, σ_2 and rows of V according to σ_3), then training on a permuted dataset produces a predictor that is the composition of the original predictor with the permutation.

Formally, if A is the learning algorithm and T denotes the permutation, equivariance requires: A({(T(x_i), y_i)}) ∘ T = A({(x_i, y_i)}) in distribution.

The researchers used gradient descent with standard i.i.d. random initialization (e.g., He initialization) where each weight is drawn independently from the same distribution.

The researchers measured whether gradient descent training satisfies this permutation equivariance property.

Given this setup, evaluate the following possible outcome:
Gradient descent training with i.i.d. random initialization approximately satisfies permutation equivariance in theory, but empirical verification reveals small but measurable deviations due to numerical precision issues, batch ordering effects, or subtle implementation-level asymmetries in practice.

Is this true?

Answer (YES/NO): NO